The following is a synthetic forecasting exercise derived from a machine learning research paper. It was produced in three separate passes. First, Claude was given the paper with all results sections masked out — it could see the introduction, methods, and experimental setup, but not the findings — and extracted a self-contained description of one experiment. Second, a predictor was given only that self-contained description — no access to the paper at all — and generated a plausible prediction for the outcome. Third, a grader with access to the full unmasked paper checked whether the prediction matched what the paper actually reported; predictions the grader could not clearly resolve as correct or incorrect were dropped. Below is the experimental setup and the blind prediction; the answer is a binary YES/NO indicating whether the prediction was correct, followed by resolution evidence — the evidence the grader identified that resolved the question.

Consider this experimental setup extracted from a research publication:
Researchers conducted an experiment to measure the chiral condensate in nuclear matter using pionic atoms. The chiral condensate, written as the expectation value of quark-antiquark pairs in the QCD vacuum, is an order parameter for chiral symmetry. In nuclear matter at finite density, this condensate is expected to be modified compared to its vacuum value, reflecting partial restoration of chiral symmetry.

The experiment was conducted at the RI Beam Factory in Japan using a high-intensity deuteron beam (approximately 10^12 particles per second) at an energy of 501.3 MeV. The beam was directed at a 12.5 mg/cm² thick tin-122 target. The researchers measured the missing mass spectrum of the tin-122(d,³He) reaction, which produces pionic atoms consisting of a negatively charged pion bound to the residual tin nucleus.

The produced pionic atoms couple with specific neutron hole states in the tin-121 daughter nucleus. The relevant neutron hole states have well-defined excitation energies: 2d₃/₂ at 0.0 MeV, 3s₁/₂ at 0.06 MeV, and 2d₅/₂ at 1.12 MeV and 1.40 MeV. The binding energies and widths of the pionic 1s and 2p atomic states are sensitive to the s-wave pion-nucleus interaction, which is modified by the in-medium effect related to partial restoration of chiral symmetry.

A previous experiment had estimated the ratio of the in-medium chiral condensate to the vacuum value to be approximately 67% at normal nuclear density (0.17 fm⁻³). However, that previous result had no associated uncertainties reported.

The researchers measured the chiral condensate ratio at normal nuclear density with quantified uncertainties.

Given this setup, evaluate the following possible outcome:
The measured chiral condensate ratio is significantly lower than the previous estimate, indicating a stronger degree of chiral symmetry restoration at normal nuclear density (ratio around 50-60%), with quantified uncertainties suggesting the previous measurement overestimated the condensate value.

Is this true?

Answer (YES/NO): NO